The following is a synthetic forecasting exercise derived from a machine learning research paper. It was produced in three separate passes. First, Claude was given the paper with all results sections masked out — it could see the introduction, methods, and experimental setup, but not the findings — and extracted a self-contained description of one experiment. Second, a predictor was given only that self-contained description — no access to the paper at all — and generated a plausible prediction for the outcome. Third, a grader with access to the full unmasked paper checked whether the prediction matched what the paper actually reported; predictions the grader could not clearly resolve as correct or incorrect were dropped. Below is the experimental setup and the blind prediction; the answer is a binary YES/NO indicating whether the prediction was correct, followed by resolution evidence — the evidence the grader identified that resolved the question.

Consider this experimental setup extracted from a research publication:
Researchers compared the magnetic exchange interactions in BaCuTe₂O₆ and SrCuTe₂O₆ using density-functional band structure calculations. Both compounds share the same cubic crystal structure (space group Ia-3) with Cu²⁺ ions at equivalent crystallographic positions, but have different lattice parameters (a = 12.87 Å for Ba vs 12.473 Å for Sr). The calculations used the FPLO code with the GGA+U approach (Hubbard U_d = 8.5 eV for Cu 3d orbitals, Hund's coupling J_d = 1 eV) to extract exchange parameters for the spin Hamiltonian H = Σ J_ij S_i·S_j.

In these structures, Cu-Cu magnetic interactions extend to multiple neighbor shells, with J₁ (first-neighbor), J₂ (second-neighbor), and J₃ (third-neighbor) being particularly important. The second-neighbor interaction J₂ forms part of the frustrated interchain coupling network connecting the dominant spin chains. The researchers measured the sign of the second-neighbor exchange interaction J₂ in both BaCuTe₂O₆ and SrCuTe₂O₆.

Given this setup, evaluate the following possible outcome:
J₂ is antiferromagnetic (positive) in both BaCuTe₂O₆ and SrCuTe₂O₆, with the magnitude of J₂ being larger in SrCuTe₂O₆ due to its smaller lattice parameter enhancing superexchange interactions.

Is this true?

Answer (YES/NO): NO